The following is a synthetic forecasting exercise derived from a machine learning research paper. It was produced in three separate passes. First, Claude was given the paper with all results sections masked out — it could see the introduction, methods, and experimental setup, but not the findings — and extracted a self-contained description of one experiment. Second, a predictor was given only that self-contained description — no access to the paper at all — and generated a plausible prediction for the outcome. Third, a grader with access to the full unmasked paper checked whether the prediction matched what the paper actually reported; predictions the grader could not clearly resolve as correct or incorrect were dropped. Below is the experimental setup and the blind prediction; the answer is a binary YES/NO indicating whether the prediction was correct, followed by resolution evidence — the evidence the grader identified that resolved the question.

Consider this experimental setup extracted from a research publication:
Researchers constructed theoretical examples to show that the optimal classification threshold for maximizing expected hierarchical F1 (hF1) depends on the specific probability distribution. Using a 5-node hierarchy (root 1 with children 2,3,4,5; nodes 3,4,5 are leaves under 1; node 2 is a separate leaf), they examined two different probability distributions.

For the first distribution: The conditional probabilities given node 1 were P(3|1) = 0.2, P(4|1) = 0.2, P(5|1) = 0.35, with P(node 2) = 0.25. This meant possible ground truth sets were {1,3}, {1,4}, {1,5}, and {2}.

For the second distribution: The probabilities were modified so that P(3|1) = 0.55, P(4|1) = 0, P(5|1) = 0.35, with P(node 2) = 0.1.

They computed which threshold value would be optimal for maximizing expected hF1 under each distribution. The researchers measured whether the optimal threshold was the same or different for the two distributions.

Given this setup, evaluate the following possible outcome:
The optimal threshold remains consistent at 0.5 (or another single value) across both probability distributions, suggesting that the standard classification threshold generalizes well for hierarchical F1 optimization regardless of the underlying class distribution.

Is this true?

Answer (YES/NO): NO